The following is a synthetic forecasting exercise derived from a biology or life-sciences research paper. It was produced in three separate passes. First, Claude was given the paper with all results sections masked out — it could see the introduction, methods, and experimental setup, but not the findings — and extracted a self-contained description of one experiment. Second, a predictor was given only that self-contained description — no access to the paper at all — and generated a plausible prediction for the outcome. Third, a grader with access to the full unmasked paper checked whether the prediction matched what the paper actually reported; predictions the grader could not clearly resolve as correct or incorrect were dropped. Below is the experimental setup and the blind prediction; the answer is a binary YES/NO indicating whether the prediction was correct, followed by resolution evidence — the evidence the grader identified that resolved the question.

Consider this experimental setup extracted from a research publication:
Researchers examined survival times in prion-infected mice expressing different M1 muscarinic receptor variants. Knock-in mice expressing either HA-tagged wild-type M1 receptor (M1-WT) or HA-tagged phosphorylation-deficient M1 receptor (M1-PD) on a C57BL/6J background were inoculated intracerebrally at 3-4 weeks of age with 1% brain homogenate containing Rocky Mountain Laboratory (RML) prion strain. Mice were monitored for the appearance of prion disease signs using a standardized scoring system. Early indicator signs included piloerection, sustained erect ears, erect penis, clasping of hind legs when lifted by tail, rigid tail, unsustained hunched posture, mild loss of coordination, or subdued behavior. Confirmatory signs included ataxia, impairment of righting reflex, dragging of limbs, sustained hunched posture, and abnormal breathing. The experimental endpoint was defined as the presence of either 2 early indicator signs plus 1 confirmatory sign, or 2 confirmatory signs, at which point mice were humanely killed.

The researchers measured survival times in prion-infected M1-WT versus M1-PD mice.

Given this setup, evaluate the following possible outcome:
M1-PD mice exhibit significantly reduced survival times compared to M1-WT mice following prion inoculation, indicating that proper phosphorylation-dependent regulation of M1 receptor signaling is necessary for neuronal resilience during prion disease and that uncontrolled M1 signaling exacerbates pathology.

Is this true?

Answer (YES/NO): NO